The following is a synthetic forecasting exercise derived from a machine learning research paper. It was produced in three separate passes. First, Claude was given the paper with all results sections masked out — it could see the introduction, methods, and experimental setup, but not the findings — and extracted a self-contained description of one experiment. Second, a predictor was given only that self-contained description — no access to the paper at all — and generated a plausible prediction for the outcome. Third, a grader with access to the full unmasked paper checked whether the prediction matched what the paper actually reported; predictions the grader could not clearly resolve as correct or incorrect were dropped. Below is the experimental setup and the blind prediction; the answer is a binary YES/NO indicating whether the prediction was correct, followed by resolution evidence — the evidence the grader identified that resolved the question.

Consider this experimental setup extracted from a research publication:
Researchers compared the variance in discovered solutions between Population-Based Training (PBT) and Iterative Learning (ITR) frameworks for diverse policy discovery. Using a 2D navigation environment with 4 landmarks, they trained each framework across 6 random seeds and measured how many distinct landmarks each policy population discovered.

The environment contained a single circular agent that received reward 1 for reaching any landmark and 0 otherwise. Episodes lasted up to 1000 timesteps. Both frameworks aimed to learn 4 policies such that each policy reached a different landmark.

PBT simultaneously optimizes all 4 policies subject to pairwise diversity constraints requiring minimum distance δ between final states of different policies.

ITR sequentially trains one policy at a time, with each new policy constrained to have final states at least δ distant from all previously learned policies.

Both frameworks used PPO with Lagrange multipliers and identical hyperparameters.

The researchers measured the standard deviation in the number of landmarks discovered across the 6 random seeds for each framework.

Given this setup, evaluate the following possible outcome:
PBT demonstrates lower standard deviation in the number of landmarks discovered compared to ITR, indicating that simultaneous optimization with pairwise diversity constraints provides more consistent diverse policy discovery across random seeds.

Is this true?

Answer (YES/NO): NO